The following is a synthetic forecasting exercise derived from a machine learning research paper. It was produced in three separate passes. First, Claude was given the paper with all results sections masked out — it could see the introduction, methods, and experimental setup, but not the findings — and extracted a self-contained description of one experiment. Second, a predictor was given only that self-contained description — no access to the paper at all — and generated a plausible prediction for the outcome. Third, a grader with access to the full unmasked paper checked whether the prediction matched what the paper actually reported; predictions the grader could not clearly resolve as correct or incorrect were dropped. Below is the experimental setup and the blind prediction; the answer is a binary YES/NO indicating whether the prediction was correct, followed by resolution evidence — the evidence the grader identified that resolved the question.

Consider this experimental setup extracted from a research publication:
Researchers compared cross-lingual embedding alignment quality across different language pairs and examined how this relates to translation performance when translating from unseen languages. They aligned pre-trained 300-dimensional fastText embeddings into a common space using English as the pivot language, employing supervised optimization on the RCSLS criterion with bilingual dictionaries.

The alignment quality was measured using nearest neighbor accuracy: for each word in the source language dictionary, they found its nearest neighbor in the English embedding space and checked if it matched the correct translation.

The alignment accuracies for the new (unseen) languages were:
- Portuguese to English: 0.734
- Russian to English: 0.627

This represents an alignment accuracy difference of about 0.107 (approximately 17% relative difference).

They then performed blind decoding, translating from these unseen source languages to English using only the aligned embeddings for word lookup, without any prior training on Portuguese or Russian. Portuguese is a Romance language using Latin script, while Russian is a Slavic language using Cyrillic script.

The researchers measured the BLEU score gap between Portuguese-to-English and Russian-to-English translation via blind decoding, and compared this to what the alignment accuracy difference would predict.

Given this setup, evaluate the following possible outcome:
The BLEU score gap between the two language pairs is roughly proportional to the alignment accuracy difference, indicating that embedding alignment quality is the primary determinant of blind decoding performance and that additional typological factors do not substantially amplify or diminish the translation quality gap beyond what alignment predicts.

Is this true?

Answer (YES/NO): NO